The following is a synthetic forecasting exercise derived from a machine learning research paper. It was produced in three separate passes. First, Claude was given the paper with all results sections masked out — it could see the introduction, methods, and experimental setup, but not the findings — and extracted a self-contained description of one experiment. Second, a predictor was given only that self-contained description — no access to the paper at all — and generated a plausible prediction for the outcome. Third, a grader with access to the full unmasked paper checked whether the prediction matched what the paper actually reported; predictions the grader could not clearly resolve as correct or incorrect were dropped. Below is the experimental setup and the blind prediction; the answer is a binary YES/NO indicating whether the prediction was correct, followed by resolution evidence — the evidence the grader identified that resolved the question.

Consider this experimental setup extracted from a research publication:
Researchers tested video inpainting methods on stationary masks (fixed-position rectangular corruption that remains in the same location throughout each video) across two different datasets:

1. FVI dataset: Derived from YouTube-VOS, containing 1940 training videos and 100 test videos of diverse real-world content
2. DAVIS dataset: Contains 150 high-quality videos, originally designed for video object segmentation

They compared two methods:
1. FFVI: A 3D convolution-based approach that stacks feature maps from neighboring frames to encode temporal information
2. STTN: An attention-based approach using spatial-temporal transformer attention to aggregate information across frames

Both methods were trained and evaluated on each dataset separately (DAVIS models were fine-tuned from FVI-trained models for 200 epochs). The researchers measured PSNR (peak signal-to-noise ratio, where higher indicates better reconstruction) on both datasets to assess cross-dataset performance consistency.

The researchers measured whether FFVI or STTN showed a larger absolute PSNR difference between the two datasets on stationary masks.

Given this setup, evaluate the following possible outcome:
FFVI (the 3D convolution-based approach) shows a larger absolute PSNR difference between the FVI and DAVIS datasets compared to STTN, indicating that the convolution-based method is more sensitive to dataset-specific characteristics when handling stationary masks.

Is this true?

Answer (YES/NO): YES